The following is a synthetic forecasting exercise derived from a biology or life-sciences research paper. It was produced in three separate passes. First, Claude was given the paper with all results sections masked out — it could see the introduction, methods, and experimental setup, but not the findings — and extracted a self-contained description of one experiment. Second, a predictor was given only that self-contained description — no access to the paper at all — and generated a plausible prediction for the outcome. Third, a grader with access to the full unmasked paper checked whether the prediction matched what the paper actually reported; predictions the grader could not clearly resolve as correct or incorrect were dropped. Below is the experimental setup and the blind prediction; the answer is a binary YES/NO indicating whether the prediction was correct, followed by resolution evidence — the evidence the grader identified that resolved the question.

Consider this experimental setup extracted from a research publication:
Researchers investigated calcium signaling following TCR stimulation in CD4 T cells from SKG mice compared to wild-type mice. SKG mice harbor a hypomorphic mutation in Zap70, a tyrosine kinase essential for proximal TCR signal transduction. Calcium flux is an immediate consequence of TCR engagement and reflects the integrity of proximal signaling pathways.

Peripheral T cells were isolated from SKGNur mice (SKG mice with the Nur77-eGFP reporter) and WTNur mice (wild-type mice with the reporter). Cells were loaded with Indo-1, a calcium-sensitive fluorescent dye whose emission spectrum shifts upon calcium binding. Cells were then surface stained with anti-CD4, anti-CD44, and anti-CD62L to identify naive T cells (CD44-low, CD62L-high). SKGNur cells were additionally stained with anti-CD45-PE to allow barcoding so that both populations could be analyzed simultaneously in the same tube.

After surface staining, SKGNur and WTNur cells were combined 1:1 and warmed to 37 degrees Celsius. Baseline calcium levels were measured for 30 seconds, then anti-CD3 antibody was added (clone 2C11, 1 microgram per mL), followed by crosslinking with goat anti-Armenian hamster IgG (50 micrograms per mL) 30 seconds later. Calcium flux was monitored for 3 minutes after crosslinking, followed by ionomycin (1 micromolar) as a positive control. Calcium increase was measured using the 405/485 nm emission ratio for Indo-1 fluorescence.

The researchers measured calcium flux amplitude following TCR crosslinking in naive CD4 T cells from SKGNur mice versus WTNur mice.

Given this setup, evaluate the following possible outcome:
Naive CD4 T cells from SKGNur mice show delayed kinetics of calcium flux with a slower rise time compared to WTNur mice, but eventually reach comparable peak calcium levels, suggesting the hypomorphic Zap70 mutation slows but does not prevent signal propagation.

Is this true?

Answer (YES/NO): NO